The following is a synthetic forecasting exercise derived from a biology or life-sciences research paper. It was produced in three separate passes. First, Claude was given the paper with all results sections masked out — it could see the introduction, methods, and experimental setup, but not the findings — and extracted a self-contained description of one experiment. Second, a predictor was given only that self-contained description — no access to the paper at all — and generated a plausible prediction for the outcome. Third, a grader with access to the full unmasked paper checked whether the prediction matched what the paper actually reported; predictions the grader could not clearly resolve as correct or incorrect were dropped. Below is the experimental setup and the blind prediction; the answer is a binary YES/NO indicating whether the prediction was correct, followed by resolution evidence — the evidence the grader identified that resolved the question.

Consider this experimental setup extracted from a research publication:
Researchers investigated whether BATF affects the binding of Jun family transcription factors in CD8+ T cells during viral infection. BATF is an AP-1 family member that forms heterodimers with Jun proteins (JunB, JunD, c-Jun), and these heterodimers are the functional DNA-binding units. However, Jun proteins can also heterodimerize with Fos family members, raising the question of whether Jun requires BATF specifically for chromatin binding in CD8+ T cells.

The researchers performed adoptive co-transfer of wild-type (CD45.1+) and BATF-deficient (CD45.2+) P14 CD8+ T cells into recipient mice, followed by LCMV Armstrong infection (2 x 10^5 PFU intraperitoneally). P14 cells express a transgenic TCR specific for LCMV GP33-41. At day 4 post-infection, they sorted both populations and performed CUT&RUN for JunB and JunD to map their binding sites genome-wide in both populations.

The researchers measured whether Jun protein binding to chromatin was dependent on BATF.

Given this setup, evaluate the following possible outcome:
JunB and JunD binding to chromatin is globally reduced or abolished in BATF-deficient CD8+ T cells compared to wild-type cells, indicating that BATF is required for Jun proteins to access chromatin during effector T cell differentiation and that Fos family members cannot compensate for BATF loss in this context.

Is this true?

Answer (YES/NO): NO